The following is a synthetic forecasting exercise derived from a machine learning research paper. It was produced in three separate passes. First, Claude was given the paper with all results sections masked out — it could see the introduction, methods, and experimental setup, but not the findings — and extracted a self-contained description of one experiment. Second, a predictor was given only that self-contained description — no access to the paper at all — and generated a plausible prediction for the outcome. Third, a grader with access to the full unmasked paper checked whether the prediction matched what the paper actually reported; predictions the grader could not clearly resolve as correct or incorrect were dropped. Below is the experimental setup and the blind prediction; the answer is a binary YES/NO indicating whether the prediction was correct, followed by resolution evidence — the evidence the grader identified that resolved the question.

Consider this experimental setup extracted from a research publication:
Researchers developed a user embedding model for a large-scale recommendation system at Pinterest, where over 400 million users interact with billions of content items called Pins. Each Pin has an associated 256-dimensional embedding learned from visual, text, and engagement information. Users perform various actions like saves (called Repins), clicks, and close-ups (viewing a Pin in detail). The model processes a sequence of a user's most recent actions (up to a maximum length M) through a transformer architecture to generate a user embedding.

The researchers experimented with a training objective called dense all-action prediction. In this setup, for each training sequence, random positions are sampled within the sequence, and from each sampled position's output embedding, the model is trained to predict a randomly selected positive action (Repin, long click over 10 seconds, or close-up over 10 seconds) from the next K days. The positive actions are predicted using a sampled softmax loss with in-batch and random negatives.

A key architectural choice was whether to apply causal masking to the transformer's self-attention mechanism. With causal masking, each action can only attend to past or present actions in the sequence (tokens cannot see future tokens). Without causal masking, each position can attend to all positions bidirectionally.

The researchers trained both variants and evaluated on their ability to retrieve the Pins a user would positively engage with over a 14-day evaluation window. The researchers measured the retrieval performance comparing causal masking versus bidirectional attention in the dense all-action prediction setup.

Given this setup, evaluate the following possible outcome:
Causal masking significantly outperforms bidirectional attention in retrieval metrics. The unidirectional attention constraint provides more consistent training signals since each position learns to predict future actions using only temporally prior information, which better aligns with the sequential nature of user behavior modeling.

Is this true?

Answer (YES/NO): YES